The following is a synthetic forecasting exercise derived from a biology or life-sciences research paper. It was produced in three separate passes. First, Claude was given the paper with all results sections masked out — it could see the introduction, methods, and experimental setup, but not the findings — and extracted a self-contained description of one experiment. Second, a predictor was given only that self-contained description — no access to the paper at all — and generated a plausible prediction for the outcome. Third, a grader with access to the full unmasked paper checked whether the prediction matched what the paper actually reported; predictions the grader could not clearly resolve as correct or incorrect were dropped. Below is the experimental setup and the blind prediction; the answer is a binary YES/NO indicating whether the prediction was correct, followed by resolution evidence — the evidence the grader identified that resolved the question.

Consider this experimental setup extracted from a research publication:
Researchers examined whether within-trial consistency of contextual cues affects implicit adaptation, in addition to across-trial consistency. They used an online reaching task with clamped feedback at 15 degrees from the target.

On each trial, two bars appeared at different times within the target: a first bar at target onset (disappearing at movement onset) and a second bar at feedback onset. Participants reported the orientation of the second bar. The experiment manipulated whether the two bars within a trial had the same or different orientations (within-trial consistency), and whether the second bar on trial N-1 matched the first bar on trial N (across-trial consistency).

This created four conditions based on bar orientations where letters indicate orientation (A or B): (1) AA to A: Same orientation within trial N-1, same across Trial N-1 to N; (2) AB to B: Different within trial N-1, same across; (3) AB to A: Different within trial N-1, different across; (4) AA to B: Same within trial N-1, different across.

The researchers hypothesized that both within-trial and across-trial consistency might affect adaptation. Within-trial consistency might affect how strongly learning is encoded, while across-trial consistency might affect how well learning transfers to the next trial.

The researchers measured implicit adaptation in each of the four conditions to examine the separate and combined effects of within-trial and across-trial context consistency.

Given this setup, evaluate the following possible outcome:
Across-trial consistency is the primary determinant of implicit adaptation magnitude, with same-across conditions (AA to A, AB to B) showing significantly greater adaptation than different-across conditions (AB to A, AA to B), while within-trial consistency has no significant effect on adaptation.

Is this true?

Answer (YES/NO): NO